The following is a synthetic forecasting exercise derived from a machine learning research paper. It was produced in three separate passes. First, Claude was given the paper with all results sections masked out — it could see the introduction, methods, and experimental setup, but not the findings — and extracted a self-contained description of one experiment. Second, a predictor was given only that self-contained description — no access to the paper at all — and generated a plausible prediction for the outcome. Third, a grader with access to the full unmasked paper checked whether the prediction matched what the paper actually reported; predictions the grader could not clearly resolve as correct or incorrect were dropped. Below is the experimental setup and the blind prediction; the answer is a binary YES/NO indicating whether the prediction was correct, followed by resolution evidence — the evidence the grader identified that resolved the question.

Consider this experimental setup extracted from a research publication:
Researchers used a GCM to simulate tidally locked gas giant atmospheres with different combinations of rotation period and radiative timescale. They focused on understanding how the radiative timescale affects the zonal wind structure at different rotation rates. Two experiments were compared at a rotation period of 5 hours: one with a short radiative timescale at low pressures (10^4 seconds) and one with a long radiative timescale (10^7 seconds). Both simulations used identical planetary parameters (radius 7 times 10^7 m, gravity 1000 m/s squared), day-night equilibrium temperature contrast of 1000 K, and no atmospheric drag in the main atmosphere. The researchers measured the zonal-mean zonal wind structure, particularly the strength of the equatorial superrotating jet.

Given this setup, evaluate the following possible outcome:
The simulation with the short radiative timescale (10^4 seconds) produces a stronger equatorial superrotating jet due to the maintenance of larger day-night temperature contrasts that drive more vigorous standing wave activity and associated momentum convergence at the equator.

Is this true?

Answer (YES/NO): YES